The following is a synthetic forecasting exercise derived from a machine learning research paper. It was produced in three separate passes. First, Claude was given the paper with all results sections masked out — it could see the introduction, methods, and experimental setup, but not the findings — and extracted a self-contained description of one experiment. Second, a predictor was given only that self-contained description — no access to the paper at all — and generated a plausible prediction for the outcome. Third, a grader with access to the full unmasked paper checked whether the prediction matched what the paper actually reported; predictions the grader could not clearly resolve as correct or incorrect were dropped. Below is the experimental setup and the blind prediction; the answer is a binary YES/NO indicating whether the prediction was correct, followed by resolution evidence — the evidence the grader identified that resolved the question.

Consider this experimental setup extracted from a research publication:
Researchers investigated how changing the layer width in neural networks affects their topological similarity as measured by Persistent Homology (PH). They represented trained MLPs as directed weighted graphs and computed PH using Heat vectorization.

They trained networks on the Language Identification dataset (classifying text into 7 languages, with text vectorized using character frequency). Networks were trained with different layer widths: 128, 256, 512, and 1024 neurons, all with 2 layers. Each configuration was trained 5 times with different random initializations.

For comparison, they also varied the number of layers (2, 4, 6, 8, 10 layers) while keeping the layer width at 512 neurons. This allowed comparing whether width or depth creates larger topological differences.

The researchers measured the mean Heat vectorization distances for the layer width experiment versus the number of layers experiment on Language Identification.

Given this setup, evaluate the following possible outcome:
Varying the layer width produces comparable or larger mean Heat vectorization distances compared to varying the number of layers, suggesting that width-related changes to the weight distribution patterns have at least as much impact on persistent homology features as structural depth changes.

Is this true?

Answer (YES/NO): NO